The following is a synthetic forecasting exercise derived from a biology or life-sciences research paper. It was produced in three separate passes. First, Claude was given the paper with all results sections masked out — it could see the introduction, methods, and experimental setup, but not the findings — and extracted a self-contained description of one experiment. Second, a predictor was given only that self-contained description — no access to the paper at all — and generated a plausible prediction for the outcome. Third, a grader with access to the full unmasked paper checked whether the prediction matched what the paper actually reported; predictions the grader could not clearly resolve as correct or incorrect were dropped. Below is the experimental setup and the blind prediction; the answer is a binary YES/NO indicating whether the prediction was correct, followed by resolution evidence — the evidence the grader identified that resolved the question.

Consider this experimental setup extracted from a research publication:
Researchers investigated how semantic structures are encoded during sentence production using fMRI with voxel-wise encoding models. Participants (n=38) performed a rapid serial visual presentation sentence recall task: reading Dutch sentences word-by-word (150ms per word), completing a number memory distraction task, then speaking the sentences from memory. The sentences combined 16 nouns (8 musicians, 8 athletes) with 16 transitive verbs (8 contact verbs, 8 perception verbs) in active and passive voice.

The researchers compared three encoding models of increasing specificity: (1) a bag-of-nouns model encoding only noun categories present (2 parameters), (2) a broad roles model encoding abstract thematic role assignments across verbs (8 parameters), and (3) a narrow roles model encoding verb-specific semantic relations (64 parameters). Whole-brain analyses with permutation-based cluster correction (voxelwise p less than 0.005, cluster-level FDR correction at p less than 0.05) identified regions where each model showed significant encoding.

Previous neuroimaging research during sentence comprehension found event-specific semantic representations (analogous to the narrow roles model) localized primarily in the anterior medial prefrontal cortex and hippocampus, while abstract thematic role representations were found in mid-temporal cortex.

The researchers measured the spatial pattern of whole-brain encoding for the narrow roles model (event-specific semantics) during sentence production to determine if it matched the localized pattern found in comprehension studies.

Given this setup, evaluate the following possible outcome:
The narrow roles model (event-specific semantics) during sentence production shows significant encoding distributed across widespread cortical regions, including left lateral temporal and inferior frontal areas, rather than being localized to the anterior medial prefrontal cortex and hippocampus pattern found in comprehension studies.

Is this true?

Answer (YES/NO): YES